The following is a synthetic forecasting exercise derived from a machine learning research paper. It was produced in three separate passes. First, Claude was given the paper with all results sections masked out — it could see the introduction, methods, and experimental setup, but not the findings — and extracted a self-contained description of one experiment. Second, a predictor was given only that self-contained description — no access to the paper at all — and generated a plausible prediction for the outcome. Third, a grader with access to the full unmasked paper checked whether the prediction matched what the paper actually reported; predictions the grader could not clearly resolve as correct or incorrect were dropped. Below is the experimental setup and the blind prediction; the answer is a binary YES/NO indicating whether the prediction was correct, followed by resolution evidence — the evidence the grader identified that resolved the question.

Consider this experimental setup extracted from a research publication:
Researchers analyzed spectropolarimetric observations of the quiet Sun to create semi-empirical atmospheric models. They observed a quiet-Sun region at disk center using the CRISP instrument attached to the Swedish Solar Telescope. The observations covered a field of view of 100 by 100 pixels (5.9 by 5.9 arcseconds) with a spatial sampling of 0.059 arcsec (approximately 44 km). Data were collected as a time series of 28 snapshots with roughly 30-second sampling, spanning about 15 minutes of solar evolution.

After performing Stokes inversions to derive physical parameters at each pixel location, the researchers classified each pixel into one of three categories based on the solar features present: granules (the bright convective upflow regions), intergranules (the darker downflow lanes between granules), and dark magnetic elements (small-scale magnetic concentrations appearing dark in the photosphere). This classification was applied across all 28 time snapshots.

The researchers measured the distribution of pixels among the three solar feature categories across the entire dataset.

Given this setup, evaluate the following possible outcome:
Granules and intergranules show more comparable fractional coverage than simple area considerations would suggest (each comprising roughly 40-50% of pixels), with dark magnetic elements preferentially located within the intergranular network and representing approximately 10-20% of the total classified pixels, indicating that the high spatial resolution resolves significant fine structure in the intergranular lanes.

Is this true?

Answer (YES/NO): NO